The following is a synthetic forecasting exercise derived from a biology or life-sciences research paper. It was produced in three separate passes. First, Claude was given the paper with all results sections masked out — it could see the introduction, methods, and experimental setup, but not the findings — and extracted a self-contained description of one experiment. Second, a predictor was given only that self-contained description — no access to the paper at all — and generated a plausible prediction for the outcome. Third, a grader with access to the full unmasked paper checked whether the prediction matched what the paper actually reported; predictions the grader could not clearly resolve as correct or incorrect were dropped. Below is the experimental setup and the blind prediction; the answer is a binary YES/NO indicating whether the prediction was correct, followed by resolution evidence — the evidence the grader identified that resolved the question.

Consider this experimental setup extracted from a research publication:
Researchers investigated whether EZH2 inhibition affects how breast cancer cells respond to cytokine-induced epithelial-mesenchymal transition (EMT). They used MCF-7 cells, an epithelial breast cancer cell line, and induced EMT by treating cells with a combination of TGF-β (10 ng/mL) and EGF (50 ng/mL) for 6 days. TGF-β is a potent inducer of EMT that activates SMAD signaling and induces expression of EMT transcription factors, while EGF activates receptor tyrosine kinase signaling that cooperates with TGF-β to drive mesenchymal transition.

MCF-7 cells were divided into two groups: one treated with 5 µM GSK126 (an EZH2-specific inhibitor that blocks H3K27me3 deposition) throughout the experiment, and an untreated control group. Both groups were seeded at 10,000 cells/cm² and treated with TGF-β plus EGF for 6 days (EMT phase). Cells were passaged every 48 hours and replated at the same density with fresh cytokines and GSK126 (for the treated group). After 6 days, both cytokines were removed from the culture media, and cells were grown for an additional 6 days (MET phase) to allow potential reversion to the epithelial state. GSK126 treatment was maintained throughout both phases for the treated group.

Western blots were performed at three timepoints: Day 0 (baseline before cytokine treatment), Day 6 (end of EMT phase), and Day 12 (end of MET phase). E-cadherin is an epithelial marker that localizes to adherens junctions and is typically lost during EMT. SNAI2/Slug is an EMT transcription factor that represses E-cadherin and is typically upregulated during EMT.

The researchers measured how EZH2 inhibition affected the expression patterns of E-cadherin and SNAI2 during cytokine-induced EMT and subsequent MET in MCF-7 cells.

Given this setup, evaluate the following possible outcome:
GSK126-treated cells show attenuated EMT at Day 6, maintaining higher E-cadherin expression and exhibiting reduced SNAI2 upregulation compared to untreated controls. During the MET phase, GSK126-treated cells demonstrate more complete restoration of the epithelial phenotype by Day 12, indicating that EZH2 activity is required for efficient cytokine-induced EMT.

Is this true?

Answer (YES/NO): NO